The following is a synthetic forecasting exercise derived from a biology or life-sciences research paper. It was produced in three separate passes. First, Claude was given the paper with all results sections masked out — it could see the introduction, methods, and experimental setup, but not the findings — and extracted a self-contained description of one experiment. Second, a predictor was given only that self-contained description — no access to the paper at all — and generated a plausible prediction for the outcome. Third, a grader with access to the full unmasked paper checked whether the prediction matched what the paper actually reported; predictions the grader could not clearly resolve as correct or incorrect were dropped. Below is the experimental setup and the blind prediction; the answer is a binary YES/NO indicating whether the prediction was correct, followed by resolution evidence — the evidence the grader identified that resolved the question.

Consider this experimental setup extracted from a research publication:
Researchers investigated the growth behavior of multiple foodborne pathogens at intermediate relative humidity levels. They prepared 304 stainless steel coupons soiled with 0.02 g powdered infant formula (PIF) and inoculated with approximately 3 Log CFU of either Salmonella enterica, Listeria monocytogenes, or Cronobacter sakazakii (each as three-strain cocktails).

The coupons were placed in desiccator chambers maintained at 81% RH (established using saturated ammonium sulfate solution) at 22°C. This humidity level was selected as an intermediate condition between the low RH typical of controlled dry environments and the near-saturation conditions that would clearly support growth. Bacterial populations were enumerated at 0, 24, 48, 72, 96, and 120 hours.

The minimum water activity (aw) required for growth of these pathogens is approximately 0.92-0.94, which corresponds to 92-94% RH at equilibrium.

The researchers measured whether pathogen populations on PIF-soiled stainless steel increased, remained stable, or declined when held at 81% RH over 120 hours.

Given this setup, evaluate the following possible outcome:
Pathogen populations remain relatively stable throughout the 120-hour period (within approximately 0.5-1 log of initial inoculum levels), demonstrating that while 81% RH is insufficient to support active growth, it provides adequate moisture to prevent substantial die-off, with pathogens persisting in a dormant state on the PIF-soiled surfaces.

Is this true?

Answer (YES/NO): NO